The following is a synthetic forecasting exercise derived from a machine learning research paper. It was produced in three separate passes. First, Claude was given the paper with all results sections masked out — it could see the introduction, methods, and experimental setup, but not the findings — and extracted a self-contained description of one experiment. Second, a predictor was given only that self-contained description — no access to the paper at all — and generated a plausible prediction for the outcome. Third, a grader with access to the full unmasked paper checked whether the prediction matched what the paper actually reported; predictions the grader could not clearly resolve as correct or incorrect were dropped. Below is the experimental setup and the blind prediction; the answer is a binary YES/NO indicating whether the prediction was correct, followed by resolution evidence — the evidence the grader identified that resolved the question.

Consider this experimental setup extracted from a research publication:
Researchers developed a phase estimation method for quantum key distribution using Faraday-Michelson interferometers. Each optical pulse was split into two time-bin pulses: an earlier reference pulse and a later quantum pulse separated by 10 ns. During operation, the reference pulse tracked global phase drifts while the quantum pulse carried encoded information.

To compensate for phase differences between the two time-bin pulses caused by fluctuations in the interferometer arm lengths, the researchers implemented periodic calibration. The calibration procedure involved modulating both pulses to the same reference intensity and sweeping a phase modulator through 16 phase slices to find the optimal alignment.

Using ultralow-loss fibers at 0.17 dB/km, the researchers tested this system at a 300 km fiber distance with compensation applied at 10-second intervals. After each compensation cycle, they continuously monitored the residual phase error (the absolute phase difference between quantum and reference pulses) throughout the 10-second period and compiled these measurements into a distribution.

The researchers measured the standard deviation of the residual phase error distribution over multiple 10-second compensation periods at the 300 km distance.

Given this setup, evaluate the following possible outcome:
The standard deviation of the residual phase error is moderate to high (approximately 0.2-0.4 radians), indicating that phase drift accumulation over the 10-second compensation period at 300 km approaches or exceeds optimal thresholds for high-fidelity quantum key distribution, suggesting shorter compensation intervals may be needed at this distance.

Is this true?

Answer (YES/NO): NO